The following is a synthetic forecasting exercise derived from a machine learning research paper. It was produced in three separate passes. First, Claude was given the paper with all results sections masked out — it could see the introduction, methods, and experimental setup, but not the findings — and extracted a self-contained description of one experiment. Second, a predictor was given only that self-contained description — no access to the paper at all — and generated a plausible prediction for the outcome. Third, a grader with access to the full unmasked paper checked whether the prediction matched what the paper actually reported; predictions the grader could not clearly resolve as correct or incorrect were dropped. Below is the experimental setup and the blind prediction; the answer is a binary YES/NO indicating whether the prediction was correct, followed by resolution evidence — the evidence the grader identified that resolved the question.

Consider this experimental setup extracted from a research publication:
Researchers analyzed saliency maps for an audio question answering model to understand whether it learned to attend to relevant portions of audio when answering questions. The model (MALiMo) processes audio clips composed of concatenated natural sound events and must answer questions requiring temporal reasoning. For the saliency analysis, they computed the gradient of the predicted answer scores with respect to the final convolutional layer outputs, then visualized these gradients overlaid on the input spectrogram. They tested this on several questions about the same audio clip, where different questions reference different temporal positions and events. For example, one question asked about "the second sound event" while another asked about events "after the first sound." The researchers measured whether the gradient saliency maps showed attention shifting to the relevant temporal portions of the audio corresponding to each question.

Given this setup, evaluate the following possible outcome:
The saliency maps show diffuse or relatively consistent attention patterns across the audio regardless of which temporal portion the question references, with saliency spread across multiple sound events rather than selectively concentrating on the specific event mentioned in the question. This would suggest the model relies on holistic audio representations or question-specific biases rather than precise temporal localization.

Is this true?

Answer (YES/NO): NO